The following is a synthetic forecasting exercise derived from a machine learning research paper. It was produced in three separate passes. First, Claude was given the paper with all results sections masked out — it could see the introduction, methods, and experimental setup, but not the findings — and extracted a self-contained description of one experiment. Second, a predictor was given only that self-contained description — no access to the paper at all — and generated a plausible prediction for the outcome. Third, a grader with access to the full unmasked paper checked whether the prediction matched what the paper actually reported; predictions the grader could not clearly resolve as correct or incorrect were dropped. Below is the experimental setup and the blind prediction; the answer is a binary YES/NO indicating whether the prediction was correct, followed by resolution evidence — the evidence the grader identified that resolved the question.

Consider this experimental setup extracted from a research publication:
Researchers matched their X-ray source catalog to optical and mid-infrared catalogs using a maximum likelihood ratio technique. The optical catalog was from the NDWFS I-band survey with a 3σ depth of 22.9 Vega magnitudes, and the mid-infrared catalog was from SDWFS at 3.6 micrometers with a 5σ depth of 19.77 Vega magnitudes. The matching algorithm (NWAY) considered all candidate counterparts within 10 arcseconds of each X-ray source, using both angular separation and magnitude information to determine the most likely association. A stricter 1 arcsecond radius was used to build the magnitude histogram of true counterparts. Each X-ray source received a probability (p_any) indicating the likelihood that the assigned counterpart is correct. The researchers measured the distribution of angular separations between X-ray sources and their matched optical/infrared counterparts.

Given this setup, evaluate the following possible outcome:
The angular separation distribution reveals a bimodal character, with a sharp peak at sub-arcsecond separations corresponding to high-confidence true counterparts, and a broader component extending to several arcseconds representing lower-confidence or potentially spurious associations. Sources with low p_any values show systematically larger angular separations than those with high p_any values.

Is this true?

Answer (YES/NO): NO